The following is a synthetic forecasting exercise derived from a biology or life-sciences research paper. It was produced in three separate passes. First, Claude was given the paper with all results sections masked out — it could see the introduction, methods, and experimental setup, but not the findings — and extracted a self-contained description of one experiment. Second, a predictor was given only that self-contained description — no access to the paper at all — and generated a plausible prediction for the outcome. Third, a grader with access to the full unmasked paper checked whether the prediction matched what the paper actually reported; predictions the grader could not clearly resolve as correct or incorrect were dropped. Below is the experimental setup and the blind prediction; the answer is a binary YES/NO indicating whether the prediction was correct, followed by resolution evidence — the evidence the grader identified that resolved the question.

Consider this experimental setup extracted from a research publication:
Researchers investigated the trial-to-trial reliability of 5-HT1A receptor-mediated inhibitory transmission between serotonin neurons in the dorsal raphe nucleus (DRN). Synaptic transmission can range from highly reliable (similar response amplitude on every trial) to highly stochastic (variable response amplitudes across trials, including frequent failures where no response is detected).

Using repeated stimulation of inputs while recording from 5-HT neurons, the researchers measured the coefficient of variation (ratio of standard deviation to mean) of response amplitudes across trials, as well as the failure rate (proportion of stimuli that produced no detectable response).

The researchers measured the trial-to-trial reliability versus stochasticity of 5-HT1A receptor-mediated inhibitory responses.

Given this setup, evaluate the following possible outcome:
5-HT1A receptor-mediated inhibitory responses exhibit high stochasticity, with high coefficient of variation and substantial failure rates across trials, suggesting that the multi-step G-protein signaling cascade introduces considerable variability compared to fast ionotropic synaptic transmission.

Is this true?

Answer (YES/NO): YES